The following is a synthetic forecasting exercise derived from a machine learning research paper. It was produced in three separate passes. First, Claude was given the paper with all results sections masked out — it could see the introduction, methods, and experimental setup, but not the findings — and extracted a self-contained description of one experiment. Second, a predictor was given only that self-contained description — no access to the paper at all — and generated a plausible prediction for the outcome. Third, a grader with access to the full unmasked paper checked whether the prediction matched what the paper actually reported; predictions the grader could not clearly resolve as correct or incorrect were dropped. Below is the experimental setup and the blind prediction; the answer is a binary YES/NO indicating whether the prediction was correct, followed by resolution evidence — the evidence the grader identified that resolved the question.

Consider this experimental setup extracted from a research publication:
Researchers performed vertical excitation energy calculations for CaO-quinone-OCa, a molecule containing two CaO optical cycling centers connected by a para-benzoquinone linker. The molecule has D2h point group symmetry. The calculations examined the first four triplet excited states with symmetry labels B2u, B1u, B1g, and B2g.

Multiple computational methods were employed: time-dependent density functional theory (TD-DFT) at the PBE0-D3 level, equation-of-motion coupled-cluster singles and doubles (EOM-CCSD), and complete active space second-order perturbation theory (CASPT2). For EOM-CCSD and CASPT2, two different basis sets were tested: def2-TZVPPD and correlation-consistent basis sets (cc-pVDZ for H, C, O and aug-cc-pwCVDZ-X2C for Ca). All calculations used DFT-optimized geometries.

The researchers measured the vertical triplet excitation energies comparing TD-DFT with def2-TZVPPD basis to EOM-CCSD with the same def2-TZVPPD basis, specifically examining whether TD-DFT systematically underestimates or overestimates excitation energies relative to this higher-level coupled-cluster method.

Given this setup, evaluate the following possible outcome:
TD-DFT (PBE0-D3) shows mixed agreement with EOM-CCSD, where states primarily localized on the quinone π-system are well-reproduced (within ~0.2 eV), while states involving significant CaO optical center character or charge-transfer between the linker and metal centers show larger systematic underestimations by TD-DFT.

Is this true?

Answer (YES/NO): NO